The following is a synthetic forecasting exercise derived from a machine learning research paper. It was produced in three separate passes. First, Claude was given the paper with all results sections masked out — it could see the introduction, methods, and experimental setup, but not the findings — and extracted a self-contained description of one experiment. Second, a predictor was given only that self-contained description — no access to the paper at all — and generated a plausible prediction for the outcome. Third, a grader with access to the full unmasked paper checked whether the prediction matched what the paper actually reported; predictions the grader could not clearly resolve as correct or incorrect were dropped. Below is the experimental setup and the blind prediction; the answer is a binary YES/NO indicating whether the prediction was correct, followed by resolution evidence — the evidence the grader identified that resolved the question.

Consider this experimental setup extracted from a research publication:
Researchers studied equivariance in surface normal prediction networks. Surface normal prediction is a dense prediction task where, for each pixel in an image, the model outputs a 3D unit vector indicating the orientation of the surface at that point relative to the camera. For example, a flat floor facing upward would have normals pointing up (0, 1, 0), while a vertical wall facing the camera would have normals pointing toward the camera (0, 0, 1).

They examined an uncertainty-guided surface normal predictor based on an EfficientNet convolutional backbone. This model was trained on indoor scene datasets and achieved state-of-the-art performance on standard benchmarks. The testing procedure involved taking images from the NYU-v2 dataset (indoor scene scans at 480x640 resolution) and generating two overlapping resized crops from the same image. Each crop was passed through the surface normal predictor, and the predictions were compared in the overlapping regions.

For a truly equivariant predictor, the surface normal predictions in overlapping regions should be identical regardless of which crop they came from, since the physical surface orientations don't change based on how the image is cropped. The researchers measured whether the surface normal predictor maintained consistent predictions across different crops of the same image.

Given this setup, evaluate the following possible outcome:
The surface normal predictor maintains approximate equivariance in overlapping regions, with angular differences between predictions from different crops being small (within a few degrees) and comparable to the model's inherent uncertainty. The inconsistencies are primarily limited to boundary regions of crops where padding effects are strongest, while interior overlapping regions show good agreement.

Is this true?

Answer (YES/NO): NO